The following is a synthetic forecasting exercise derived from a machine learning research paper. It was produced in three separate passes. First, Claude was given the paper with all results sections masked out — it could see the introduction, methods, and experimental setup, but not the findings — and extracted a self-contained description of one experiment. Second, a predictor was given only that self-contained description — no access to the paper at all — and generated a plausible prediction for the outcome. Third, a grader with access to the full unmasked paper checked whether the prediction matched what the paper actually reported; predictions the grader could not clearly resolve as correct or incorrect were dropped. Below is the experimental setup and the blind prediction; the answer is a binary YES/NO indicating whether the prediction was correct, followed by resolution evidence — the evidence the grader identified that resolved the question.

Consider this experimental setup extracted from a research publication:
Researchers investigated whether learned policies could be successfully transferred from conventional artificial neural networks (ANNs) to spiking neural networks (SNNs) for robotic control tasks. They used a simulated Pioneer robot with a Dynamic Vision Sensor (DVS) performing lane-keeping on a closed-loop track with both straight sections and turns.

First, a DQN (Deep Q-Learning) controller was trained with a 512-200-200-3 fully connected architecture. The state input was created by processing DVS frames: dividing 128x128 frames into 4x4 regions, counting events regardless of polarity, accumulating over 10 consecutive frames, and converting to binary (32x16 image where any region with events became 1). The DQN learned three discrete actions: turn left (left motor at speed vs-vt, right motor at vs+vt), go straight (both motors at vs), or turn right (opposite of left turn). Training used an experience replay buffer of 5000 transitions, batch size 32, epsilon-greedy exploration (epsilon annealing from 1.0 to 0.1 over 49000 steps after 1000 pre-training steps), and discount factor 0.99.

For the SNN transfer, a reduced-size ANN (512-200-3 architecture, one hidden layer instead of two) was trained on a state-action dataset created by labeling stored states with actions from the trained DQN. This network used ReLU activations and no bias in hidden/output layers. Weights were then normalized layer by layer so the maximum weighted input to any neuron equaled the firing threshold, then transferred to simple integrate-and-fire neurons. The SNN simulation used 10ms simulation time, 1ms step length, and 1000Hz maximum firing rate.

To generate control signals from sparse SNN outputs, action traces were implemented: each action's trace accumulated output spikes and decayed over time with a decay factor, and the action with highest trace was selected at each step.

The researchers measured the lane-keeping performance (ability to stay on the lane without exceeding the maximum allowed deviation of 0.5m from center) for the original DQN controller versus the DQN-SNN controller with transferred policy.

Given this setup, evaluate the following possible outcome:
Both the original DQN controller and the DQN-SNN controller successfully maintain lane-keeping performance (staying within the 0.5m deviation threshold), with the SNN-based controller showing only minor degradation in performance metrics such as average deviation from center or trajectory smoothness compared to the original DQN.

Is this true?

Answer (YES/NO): NO